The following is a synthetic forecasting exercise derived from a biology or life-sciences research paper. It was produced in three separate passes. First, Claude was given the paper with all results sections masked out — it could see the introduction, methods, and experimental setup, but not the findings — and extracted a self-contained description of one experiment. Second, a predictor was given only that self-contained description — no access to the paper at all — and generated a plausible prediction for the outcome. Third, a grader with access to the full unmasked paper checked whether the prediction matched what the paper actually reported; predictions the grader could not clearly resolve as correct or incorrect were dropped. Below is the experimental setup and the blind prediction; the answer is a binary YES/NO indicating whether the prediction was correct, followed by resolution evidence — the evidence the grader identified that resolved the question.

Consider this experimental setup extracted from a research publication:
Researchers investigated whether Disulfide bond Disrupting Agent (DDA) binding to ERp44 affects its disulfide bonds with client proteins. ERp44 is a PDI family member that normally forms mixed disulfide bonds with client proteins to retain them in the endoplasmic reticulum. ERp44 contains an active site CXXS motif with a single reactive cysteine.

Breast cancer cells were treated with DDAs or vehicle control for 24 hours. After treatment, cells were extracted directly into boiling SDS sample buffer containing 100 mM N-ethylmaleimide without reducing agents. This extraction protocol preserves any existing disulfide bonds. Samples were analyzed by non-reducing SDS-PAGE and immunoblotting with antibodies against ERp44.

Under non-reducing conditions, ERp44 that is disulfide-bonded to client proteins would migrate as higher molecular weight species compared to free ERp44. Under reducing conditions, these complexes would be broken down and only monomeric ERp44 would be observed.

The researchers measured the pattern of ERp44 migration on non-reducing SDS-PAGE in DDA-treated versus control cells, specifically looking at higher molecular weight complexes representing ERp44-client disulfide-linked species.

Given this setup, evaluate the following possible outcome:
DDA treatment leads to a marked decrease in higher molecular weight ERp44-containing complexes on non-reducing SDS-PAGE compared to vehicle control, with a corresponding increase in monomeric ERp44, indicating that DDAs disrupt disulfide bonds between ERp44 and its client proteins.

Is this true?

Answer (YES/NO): NO